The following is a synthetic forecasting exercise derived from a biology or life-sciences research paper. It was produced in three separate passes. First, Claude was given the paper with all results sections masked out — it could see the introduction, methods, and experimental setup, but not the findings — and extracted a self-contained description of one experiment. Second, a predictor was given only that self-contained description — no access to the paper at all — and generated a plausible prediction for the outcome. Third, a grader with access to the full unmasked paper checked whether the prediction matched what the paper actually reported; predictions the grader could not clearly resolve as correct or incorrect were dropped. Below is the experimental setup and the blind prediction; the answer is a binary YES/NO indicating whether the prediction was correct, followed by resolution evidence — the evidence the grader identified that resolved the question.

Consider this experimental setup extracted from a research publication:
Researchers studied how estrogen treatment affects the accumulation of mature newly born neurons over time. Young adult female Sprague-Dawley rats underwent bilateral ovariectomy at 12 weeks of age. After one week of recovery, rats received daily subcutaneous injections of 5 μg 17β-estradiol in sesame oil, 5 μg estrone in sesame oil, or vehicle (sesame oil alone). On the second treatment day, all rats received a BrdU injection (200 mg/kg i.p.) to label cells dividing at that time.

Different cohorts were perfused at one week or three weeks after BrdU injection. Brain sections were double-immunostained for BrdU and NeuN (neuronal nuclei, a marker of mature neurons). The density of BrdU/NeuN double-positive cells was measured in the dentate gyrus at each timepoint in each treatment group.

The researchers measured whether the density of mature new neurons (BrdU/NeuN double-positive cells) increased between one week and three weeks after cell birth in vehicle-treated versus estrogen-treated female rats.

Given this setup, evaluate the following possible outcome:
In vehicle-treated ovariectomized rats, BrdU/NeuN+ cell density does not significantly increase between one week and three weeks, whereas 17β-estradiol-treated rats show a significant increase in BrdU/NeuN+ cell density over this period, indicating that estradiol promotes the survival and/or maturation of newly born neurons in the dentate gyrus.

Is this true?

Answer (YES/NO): NO